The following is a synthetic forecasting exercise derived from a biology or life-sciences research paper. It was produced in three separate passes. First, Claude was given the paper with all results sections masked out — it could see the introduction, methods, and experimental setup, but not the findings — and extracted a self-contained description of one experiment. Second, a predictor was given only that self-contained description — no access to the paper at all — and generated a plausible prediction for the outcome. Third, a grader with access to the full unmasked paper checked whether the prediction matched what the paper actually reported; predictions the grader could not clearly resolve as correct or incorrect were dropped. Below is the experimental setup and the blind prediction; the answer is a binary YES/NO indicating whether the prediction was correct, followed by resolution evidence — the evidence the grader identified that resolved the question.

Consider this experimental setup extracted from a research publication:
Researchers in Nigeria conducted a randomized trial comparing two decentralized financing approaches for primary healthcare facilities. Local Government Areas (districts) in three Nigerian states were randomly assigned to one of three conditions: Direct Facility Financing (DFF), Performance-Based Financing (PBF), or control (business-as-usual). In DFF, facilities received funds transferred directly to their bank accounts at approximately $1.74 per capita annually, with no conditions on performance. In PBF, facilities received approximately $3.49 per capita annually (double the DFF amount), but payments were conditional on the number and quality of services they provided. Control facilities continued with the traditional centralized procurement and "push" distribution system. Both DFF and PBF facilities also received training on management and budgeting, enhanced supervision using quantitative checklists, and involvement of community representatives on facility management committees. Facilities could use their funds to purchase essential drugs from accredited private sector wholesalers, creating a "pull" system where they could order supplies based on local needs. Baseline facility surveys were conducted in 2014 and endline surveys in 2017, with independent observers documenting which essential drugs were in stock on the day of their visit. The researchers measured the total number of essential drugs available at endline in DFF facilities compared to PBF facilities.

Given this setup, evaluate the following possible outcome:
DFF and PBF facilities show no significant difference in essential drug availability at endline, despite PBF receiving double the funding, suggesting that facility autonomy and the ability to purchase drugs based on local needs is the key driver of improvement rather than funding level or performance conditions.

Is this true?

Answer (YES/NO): YES